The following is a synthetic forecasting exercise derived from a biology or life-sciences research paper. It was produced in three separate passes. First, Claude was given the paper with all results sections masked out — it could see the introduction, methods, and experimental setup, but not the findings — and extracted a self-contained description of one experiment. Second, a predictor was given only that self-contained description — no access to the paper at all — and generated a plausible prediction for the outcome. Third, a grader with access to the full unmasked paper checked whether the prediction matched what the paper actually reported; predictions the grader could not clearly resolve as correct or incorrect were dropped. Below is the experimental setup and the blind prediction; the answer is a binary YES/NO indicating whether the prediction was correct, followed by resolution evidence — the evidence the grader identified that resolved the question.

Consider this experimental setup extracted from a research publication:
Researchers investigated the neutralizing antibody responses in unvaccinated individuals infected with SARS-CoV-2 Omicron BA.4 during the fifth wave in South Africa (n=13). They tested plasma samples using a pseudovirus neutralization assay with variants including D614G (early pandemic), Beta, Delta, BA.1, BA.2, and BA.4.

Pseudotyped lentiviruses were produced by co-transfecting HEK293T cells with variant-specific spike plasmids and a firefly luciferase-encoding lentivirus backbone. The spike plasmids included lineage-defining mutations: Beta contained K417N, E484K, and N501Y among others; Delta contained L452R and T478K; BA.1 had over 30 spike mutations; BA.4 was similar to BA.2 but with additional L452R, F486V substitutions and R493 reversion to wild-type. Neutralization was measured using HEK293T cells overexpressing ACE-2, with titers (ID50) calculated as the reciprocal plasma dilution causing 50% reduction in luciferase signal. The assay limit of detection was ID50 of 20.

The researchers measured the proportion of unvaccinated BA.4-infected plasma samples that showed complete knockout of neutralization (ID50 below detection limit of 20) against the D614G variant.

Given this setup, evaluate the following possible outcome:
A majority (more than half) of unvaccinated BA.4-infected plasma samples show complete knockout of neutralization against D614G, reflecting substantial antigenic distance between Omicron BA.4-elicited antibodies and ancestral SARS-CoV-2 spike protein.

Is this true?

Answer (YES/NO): NO